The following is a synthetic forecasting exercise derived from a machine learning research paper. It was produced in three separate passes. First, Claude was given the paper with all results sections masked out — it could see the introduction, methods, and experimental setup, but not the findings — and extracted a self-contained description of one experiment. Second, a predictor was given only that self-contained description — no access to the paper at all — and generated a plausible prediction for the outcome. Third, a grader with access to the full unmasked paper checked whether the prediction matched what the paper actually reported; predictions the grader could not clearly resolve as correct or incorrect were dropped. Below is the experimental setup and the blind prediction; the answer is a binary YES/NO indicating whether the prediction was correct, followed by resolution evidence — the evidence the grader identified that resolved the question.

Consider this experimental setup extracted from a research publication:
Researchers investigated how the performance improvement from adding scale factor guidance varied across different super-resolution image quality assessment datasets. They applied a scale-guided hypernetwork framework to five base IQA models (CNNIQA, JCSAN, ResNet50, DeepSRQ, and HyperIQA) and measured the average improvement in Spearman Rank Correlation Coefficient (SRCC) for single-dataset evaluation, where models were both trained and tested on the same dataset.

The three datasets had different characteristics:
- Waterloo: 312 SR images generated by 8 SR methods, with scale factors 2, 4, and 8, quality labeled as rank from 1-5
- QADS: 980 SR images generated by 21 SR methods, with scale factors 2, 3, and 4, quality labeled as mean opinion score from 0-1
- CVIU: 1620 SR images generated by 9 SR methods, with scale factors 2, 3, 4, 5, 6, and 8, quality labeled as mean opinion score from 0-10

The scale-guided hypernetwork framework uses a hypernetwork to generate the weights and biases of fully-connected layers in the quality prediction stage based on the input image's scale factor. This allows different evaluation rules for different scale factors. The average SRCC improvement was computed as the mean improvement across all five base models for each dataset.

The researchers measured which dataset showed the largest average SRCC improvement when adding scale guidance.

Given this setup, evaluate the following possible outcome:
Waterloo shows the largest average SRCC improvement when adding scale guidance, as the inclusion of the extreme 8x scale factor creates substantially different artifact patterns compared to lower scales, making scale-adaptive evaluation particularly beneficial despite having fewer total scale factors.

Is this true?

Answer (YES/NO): NO